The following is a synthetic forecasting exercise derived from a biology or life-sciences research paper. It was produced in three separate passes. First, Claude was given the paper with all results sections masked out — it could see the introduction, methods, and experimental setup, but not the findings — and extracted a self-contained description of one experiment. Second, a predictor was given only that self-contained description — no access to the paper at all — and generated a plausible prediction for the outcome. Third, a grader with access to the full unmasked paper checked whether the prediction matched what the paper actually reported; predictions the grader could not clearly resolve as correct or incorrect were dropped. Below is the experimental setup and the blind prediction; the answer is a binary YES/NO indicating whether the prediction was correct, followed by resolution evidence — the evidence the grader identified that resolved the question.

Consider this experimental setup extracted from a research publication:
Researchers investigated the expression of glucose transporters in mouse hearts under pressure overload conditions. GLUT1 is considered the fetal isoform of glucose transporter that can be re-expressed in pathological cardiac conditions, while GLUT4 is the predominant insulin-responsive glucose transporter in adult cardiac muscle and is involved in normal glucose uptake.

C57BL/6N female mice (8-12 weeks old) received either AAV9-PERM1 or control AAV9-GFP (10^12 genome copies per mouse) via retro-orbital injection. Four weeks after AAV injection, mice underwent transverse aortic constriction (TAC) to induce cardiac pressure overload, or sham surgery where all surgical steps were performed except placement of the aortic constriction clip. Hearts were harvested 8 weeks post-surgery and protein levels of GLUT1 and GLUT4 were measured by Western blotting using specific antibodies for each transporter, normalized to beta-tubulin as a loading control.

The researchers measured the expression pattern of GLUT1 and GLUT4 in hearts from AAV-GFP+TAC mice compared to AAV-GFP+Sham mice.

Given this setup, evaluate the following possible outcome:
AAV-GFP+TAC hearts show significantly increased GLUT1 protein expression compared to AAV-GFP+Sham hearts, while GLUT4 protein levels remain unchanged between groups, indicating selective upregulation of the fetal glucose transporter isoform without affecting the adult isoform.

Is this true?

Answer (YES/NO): NO